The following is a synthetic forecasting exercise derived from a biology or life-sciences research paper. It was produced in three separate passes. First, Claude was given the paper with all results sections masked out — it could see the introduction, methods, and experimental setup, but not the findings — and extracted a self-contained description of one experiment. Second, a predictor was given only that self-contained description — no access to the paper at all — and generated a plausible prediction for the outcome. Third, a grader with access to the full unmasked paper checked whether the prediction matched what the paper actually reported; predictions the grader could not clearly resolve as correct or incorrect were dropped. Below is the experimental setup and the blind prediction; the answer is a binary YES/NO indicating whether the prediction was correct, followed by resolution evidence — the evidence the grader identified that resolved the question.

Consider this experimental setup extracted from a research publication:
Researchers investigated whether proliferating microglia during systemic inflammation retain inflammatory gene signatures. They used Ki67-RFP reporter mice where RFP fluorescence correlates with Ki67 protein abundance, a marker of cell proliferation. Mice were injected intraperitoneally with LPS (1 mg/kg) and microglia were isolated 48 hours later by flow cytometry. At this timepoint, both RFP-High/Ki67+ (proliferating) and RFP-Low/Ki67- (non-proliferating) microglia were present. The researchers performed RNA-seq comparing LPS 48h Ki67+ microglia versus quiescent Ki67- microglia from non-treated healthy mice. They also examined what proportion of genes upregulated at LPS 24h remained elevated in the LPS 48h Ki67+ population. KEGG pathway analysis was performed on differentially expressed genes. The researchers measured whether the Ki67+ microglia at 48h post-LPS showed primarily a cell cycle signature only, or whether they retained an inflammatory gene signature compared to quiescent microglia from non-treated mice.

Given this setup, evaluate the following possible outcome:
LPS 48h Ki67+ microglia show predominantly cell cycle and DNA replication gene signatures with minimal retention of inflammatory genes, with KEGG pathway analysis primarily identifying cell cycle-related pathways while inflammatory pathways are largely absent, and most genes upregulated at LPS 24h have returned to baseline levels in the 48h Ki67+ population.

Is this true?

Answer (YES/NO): NO